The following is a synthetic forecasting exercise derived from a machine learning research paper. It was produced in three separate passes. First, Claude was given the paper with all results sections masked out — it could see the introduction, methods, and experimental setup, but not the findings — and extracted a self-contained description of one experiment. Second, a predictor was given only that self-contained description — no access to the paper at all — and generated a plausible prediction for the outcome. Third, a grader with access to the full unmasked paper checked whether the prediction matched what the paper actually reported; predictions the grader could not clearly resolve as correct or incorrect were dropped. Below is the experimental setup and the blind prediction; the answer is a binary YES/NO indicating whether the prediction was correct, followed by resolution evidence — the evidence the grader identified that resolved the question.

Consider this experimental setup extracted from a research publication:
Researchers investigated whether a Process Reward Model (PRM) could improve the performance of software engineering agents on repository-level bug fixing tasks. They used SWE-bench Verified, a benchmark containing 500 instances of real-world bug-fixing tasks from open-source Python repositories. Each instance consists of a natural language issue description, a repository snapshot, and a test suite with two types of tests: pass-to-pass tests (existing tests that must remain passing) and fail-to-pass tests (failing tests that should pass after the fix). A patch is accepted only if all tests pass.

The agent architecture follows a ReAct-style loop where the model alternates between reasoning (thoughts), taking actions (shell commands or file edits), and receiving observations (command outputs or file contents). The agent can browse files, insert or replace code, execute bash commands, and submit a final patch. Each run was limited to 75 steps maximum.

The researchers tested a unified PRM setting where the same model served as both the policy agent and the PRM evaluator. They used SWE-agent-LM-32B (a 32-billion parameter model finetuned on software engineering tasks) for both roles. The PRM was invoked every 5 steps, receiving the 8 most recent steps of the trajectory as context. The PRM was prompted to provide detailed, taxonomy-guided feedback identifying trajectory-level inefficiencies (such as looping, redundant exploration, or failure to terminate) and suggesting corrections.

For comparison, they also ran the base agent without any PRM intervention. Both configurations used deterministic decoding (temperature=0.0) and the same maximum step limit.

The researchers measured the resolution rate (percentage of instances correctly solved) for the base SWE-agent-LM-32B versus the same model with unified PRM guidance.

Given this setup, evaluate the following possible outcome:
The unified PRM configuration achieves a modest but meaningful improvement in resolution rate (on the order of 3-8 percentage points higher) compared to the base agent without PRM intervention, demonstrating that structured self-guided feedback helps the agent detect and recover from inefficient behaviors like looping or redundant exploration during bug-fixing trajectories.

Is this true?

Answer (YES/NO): NO